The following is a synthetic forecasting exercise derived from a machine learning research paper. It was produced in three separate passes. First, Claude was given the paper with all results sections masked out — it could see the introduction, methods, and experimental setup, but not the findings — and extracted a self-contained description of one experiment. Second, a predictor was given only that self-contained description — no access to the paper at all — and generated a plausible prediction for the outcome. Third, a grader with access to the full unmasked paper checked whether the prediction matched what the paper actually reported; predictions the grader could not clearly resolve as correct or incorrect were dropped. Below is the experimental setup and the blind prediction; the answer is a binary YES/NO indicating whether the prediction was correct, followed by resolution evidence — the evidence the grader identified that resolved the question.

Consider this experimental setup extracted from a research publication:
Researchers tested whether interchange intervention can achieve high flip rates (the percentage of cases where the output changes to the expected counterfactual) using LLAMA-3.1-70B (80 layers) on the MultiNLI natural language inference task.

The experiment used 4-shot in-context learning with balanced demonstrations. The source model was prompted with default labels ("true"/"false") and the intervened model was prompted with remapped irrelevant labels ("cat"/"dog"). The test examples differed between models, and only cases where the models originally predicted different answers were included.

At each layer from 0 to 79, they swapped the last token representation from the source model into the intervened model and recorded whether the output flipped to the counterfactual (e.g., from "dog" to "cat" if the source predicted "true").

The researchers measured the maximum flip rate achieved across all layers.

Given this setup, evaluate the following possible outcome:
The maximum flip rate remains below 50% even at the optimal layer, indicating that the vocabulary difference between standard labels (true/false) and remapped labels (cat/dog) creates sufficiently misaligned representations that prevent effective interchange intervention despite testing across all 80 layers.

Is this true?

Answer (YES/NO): NO